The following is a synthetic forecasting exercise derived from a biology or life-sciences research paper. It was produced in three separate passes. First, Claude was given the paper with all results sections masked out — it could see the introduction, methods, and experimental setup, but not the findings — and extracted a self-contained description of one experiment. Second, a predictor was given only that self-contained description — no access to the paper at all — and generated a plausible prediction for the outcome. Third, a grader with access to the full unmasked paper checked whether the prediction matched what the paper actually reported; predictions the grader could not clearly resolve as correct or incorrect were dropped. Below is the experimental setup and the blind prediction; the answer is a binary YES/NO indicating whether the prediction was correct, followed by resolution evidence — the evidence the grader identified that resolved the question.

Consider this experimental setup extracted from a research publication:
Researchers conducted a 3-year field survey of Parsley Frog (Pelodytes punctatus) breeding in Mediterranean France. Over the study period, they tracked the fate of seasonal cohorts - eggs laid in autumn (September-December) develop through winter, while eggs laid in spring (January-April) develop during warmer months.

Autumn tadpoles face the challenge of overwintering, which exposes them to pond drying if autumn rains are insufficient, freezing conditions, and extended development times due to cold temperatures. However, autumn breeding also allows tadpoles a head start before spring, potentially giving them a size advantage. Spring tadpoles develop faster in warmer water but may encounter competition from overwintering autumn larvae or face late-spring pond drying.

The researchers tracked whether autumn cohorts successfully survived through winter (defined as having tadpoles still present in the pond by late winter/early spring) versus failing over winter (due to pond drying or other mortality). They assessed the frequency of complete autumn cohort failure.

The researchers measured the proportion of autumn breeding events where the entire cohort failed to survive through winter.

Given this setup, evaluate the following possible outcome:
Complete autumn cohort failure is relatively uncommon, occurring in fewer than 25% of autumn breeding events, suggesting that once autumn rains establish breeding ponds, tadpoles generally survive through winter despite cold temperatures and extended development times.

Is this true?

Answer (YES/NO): NO